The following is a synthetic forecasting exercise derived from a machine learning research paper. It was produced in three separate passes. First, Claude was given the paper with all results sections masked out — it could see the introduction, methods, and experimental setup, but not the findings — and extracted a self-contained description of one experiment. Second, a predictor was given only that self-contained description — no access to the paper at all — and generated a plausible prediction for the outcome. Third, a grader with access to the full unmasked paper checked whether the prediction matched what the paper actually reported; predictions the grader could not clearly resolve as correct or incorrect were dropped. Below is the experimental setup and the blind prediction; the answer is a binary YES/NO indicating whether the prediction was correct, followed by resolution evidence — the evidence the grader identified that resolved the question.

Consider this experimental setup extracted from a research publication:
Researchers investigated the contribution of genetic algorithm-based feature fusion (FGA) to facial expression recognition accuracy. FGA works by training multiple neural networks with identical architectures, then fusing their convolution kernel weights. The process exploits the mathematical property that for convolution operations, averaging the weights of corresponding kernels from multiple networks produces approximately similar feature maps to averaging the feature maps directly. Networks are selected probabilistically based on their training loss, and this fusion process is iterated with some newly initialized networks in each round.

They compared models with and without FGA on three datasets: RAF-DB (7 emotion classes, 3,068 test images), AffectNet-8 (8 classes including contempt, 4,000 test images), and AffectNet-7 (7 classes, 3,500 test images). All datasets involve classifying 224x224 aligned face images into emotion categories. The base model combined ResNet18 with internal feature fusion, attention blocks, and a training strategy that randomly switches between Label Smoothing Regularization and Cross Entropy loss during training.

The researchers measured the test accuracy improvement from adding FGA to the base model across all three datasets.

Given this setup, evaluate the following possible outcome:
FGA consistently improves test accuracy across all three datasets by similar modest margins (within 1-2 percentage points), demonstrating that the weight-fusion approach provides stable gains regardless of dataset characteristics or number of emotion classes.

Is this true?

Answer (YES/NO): NO